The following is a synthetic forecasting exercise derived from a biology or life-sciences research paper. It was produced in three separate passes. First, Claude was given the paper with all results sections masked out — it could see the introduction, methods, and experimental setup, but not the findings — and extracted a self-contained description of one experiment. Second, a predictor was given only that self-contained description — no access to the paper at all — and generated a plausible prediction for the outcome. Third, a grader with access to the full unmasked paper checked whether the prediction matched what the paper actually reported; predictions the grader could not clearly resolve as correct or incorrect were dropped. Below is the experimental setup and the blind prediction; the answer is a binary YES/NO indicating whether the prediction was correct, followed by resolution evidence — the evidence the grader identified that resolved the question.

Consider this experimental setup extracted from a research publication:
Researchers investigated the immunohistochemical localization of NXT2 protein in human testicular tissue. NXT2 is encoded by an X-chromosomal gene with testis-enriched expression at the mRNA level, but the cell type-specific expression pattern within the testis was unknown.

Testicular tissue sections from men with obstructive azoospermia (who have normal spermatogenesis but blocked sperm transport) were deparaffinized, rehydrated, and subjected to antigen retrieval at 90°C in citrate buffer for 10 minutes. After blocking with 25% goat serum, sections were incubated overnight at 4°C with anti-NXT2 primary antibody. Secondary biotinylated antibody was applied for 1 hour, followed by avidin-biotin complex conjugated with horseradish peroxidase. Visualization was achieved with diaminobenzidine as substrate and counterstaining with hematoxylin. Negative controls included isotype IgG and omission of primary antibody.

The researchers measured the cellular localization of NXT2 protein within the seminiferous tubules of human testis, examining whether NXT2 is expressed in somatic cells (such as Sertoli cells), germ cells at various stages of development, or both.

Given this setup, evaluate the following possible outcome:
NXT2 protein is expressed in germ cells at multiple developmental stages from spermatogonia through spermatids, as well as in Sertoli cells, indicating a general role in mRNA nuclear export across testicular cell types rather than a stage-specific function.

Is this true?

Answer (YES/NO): NO